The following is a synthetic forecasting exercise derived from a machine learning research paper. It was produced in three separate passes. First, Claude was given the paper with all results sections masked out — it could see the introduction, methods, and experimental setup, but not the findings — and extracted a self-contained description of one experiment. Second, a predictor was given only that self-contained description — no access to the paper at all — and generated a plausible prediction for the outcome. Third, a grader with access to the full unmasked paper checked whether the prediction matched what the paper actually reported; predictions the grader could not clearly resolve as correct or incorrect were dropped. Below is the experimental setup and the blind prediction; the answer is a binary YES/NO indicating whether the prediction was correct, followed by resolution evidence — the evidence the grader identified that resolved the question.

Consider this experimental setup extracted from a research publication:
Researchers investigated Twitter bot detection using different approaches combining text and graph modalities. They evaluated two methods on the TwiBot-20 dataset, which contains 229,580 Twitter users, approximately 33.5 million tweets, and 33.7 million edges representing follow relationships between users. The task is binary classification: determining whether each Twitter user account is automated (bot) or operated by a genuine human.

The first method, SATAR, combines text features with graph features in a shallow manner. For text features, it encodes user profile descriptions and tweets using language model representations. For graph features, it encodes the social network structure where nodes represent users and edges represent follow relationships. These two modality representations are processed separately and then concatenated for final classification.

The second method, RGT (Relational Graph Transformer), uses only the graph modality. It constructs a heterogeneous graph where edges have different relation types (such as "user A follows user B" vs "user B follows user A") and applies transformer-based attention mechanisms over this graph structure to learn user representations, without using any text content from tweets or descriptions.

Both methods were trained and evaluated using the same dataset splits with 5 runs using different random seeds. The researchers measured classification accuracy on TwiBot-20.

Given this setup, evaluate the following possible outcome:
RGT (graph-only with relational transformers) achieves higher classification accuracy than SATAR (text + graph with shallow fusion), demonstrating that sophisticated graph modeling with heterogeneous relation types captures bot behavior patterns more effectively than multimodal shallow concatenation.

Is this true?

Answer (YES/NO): YES